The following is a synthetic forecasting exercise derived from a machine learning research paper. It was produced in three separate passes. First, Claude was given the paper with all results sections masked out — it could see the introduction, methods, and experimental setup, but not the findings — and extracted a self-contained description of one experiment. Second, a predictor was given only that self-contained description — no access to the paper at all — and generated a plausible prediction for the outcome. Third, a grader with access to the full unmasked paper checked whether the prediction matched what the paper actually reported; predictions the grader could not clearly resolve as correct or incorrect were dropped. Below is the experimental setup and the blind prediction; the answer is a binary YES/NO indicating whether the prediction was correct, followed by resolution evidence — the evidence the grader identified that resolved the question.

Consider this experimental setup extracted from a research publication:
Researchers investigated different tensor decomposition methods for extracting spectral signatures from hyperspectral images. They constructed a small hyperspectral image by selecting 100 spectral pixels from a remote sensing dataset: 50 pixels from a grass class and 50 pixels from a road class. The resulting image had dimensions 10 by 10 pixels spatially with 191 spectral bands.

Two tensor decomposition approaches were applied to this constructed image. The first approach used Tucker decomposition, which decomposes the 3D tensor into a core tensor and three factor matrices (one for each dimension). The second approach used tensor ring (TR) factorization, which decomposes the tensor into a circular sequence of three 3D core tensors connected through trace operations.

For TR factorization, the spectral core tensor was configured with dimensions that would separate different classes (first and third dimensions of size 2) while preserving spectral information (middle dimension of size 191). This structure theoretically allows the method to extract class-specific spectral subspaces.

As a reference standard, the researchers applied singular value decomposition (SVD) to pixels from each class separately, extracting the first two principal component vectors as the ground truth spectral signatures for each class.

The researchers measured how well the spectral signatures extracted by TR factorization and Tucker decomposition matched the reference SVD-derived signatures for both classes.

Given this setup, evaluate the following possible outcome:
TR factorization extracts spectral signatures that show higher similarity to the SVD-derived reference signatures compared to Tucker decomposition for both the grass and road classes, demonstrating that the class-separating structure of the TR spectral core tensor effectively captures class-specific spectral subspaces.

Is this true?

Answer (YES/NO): YES